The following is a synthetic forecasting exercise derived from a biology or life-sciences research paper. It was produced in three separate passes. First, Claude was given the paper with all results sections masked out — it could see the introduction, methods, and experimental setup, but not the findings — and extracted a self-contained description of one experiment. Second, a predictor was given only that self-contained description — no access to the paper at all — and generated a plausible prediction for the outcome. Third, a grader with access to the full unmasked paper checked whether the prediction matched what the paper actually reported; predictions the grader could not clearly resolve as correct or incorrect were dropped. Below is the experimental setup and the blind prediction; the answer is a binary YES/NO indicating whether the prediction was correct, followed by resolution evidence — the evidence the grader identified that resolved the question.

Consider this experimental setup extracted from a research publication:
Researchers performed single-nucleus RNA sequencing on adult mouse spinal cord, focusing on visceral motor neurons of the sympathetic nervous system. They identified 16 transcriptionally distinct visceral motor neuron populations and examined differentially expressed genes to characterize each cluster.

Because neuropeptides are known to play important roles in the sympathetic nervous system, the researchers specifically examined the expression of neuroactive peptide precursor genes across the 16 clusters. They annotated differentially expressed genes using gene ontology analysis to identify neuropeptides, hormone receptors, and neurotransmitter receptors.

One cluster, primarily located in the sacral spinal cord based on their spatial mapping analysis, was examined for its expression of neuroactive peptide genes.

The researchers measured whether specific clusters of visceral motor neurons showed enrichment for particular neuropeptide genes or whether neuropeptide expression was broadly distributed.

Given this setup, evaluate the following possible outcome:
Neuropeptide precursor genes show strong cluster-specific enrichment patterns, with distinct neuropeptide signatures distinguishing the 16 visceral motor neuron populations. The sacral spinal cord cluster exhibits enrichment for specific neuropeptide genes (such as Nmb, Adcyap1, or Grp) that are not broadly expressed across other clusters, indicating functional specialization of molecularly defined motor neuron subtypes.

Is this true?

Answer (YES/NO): YES